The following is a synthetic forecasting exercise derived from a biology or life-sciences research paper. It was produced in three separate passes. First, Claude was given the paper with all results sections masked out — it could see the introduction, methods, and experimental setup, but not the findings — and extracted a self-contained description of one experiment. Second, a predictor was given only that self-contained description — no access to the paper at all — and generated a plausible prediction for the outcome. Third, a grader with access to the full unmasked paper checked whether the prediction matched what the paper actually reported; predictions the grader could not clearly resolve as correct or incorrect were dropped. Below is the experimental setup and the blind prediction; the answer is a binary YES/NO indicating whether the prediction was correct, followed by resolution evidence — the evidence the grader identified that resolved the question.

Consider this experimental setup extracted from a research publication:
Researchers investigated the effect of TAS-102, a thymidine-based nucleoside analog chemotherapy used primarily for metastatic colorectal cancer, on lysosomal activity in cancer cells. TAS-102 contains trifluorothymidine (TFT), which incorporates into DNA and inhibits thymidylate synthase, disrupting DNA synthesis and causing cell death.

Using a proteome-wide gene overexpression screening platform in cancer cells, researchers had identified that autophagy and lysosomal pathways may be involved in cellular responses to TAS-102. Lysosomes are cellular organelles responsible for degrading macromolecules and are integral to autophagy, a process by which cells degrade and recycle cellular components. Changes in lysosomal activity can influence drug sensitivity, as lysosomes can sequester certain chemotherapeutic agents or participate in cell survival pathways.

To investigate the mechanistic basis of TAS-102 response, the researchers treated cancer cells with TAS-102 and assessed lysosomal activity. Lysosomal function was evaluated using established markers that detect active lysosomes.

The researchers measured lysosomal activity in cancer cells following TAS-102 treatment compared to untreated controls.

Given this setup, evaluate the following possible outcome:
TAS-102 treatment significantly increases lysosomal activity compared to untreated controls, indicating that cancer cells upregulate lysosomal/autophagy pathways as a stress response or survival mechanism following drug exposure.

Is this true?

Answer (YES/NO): YES